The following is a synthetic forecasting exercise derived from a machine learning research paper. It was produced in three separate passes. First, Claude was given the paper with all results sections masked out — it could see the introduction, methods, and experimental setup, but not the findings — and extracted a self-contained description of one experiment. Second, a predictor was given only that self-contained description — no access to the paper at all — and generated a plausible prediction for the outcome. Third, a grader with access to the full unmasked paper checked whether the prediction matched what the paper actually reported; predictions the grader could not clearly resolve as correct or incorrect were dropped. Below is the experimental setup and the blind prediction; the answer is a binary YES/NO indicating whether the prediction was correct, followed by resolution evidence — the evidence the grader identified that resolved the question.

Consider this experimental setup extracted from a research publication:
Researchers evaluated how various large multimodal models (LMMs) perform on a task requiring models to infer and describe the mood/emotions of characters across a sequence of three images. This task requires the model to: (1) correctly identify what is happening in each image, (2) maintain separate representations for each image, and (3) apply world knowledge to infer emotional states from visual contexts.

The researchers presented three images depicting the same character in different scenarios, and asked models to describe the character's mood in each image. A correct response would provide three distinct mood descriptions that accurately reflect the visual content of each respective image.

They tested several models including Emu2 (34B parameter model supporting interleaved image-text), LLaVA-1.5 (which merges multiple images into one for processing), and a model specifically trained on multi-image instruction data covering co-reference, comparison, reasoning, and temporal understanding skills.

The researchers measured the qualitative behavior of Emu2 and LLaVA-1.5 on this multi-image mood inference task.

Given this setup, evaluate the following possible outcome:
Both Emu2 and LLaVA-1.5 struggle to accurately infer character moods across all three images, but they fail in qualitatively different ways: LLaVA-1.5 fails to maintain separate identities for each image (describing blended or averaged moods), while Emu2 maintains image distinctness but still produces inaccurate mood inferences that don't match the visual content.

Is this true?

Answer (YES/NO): NO